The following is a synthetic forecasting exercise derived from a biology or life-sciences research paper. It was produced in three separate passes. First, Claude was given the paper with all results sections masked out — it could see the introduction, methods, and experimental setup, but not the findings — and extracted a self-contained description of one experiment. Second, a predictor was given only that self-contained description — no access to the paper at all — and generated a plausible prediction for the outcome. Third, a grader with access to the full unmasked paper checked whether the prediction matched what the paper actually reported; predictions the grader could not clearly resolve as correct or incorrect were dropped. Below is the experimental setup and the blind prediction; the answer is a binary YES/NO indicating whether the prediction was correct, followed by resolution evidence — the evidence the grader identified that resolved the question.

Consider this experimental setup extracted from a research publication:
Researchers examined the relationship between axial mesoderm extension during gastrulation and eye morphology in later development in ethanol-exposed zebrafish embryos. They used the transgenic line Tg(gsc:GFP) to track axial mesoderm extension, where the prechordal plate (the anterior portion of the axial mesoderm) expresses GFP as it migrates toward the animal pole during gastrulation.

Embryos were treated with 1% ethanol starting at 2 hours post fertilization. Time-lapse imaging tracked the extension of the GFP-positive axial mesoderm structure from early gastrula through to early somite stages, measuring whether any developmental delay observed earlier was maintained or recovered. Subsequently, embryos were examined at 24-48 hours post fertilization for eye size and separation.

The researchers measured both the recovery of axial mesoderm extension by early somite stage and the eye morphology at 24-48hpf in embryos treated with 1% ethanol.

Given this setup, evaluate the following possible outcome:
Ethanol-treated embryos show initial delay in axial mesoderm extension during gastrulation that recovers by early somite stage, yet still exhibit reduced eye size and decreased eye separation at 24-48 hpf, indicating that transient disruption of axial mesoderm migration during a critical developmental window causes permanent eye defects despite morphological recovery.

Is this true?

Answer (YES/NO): NO